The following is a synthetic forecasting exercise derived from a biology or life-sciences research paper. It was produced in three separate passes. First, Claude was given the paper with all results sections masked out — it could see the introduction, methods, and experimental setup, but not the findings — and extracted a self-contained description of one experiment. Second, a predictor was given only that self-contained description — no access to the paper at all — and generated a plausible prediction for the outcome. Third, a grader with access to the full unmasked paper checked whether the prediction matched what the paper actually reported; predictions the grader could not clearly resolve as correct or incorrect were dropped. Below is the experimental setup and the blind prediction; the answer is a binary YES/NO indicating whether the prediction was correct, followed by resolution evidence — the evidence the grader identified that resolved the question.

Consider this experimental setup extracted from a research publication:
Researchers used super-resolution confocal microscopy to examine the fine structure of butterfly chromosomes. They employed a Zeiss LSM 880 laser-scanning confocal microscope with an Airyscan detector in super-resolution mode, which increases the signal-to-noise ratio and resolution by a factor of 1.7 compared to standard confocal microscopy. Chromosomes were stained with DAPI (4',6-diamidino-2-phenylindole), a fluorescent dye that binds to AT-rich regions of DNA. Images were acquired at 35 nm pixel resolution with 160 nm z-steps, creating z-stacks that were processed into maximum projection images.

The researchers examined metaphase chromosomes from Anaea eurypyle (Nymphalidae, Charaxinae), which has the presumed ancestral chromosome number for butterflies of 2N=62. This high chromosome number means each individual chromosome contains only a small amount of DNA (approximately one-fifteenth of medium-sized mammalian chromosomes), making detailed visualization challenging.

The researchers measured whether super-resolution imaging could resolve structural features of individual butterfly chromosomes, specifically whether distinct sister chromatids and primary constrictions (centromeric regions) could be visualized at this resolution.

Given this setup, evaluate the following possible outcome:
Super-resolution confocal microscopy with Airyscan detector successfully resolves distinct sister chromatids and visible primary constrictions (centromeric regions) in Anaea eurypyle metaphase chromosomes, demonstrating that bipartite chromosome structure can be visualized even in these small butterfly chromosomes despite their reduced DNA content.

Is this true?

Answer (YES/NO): NO